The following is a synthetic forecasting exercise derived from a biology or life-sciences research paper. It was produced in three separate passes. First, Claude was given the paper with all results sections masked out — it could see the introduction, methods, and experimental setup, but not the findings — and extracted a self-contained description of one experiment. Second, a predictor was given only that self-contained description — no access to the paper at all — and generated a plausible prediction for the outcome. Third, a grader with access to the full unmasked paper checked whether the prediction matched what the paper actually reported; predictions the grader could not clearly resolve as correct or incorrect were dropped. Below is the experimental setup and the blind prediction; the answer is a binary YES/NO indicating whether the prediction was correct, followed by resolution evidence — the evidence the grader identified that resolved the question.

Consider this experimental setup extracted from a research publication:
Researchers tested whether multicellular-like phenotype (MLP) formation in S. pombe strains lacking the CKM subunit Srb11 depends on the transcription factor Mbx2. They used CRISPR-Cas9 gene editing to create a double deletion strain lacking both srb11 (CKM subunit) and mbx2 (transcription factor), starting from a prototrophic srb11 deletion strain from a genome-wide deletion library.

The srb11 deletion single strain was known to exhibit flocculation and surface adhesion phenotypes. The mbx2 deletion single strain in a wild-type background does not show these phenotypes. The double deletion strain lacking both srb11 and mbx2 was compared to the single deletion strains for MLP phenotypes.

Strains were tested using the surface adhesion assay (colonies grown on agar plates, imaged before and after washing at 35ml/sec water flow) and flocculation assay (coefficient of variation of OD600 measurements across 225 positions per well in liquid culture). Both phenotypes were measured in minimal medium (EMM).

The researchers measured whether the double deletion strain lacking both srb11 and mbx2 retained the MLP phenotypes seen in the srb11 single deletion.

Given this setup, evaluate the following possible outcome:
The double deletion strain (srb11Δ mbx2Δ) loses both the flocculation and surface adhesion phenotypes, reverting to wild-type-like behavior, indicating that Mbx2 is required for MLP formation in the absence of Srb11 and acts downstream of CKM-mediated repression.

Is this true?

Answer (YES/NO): YES